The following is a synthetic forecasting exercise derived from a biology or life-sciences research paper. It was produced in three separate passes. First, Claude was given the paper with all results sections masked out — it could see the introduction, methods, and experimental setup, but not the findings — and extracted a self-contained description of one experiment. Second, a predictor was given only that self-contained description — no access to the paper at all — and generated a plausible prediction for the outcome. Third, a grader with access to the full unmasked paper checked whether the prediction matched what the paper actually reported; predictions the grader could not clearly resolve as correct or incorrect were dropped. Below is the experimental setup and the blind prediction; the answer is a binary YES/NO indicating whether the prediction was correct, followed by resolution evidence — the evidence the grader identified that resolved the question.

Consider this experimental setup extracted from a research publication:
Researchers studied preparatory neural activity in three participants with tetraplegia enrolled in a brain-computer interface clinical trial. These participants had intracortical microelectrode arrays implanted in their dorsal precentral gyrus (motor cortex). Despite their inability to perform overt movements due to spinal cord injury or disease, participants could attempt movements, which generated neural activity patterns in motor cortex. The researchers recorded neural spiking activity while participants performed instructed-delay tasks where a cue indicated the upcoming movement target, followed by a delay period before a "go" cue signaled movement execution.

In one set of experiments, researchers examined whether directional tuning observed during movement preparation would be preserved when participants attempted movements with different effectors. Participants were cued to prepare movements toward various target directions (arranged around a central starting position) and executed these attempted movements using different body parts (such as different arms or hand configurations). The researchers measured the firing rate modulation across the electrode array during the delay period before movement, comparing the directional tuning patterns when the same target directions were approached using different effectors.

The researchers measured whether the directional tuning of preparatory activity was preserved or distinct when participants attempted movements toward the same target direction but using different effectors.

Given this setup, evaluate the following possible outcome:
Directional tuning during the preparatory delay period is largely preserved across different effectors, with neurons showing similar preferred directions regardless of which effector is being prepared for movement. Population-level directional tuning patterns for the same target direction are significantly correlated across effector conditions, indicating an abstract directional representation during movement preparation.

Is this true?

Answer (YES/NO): NO